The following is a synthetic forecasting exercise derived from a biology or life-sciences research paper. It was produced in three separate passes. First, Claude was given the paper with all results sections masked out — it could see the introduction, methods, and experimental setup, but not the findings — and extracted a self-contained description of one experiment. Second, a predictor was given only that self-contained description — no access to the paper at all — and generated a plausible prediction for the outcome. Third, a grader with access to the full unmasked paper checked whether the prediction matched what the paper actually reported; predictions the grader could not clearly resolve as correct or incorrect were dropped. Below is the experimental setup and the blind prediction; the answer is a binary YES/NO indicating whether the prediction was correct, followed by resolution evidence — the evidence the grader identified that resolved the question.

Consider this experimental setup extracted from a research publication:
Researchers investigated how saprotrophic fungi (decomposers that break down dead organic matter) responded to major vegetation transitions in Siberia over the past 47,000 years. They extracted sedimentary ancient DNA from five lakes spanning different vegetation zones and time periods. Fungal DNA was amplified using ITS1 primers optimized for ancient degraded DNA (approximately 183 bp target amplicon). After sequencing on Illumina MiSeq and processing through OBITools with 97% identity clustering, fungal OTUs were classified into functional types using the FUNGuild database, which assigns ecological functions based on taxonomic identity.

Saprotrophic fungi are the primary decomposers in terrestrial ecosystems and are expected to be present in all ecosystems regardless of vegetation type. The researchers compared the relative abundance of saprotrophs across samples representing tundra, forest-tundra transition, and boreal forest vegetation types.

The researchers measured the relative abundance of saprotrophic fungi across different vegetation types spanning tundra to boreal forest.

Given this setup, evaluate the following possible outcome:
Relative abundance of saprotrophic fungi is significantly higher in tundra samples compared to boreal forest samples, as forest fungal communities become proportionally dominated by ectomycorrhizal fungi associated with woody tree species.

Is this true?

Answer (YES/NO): YES